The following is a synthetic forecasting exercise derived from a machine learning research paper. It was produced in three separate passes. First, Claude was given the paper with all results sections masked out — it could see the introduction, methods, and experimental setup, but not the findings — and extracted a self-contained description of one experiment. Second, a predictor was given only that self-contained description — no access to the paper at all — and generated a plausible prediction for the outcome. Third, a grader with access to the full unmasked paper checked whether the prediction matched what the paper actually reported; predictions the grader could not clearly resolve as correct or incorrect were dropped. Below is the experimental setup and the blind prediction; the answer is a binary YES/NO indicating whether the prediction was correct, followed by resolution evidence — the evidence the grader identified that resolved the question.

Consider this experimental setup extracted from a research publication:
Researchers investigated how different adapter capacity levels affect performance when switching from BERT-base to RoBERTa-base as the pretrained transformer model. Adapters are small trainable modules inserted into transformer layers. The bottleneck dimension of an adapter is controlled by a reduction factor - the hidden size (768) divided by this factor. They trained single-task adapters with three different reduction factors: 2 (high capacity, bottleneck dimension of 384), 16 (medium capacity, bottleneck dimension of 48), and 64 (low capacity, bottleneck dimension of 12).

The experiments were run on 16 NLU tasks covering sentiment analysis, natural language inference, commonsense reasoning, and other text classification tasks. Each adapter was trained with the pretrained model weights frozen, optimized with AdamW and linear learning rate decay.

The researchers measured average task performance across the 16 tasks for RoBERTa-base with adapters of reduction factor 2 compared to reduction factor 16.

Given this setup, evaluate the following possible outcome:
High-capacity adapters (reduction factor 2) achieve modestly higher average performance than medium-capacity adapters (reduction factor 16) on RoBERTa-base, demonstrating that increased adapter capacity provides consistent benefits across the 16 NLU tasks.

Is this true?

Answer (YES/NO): NO